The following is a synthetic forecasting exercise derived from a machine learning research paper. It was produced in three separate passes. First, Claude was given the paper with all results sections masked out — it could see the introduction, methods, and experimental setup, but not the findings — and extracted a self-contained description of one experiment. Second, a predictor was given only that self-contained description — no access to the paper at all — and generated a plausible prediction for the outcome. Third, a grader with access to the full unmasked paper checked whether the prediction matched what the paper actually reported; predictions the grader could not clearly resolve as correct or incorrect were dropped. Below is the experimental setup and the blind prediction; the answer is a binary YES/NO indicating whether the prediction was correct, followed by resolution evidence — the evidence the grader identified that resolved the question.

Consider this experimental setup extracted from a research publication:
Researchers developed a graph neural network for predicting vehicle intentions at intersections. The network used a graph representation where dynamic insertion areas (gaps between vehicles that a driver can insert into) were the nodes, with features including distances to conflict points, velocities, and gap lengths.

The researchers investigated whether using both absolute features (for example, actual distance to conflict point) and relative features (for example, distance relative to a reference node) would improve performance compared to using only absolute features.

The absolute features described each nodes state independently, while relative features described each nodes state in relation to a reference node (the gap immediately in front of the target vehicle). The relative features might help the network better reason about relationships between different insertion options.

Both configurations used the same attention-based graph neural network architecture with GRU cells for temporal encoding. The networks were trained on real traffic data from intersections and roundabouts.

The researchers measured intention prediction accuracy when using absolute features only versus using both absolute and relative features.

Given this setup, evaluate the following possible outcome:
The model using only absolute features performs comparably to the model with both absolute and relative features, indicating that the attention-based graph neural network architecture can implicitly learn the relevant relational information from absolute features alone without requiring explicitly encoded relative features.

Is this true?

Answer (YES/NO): NO